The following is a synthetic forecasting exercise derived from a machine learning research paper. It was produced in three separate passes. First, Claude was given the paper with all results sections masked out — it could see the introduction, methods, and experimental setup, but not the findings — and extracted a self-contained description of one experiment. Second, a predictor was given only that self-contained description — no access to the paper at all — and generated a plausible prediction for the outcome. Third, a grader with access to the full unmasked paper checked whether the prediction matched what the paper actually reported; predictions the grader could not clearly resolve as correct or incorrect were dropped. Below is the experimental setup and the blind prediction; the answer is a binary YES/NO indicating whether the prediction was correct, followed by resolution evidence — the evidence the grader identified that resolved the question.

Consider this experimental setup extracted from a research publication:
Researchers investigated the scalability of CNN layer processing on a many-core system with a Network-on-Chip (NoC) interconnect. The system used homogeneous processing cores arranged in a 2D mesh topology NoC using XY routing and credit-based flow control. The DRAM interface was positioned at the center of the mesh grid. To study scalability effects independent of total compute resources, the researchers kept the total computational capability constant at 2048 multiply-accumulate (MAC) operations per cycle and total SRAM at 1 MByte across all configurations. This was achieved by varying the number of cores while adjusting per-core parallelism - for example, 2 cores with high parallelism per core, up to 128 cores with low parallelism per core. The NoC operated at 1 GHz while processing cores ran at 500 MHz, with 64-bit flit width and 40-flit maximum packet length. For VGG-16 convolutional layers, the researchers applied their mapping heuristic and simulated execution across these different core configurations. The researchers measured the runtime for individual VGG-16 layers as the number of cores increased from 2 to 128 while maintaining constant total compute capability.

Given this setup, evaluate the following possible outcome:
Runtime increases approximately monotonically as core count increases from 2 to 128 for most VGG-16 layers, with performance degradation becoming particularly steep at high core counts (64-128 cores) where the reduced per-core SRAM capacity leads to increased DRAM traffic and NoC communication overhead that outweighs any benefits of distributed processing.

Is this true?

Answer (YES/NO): NO